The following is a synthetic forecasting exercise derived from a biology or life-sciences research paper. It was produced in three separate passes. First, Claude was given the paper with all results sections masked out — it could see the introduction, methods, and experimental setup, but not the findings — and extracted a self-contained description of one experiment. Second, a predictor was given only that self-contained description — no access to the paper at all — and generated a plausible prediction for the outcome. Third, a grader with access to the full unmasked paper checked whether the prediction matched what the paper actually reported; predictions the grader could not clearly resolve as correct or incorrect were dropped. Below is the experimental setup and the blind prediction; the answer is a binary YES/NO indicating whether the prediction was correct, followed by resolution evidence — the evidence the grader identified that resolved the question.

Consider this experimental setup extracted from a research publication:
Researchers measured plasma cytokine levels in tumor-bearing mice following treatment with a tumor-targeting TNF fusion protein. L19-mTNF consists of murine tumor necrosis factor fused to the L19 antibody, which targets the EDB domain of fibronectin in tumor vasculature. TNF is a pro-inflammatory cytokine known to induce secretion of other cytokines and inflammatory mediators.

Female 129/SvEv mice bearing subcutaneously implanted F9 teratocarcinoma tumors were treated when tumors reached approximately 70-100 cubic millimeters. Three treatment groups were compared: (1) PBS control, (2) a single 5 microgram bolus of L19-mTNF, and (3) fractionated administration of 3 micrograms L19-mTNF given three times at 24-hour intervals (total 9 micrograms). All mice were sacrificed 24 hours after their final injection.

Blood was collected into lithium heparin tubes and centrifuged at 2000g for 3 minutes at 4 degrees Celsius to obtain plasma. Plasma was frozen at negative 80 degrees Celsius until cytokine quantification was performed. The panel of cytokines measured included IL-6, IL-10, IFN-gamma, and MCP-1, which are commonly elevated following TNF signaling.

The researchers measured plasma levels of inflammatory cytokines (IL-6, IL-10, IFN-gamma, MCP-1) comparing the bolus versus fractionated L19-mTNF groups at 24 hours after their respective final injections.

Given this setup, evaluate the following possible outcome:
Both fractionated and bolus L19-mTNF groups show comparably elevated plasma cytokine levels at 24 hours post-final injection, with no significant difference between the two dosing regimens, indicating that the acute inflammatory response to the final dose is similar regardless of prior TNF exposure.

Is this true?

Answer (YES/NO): YES